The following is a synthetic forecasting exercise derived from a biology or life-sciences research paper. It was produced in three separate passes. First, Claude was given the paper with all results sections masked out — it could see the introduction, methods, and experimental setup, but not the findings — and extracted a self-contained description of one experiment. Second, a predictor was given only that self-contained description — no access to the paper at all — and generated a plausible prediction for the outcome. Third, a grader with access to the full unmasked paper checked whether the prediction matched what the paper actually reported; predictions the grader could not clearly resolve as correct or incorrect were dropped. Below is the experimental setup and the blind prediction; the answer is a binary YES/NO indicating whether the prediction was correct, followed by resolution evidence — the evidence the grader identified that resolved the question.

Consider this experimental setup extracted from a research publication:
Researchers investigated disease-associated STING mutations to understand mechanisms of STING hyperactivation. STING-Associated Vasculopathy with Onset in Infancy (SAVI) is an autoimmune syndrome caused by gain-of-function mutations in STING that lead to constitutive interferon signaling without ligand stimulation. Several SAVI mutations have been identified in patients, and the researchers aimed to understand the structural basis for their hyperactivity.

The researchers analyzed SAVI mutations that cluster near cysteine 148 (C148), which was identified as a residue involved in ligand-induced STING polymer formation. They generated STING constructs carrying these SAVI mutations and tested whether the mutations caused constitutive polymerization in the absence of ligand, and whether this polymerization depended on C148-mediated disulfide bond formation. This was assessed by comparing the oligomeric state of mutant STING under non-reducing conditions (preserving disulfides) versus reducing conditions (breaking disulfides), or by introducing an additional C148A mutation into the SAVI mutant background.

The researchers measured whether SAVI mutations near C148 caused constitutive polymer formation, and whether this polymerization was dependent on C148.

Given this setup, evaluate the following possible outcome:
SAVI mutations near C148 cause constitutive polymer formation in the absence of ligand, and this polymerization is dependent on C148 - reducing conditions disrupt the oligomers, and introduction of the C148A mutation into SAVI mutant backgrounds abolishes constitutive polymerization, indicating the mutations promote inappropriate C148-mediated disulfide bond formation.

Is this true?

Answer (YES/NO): YES